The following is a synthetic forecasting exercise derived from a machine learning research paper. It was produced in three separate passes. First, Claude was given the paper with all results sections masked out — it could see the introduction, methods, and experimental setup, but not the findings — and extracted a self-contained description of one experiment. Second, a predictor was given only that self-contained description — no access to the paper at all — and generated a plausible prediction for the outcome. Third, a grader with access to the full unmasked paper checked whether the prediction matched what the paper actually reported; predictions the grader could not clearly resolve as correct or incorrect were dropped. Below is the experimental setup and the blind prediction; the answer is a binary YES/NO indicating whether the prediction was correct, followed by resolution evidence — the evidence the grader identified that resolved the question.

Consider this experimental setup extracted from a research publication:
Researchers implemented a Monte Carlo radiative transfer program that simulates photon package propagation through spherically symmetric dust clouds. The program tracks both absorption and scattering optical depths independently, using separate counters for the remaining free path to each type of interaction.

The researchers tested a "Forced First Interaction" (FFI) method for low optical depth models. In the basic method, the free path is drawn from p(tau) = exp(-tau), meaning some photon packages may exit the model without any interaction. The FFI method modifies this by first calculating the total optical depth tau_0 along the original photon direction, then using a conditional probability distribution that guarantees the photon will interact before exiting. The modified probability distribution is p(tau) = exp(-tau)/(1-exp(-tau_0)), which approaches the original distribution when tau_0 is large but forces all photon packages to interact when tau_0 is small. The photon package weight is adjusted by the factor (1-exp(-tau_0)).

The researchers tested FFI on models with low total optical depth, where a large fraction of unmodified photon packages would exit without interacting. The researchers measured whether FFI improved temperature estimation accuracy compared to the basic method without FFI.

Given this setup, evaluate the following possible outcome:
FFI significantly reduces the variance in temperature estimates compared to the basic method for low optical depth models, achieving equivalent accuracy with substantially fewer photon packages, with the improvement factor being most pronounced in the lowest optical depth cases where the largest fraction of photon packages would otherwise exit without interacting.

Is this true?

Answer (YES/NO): YES